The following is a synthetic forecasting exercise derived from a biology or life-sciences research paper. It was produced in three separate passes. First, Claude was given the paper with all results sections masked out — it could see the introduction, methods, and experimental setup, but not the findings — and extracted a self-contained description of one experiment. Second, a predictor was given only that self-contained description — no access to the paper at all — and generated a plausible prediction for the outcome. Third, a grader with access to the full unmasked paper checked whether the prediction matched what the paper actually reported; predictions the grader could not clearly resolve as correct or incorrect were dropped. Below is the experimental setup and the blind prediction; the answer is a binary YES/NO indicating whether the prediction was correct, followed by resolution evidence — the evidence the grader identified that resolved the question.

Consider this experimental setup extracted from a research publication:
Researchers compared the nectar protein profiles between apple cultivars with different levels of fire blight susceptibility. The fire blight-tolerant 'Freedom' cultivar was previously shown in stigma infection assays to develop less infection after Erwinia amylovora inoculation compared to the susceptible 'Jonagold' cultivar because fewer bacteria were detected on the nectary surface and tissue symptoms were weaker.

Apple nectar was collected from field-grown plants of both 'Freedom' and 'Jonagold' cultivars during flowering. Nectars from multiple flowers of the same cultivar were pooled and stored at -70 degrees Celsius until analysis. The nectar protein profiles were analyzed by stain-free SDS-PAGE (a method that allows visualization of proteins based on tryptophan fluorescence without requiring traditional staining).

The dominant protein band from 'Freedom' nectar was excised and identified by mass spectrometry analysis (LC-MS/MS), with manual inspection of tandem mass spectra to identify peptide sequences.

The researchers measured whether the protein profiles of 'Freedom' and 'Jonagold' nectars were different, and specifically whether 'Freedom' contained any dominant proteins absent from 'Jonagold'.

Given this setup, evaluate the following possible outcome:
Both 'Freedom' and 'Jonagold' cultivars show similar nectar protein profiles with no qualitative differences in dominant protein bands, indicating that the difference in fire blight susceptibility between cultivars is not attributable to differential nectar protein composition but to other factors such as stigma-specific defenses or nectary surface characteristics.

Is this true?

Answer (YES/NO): NO